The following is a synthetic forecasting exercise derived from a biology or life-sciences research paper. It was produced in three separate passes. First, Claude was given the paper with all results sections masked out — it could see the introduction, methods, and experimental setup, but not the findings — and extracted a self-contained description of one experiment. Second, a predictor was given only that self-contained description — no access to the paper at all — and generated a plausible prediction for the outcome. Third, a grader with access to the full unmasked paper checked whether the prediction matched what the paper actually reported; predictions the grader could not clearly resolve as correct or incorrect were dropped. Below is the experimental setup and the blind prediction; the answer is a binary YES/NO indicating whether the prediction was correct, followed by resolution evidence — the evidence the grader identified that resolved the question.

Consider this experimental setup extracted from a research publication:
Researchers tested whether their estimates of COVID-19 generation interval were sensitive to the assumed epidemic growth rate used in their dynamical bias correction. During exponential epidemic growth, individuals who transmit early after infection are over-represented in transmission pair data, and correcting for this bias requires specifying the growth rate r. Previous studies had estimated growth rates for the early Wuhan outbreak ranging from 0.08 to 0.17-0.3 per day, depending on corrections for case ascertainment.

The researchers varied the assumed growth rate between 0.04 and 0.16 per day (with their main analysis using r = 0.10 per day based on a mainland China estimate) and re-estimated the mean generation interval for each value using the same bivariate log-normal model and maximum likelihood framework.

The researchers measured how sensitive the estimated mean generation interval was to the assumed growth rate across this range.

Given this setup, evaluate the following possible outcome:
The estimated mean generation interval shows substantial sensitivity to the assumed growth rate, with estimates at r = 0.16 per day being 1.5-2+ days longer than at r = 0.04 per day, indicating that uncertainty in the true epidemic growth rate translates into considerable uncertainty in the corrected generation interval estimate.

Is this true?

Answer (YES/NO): NO